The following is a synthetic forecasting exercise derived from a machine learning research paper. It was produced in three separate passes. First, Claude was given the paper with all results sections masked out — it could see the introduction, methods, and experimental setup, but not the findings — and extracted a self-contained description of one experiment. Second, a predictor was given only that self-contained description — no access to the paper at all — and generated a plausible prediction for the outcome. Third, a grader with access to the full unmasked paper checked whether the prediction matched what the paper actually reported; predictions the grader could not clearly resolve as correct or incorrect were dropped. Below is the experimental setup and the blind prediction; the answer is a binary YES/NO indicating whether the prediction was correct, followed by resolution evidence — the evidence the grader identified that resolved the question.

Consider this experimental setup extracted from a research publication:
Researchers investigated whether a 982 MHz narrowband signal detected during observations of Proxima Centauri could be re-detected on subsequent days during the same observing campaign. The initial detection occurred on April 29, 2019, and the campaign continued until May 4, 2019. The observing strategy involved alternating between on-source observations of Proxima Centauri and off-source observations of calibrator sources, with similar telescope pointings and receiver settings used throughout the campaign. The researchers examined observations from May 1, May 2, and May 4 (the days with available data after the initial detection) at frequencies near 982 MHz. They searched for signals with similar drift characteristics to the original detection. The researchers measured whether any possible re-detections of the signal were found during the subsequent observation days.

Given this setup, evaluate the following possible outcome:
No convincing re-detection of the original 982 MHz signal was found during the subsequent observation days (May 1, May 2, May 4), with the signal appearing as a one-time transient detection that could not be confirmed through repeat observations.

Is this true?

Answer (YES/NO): NO